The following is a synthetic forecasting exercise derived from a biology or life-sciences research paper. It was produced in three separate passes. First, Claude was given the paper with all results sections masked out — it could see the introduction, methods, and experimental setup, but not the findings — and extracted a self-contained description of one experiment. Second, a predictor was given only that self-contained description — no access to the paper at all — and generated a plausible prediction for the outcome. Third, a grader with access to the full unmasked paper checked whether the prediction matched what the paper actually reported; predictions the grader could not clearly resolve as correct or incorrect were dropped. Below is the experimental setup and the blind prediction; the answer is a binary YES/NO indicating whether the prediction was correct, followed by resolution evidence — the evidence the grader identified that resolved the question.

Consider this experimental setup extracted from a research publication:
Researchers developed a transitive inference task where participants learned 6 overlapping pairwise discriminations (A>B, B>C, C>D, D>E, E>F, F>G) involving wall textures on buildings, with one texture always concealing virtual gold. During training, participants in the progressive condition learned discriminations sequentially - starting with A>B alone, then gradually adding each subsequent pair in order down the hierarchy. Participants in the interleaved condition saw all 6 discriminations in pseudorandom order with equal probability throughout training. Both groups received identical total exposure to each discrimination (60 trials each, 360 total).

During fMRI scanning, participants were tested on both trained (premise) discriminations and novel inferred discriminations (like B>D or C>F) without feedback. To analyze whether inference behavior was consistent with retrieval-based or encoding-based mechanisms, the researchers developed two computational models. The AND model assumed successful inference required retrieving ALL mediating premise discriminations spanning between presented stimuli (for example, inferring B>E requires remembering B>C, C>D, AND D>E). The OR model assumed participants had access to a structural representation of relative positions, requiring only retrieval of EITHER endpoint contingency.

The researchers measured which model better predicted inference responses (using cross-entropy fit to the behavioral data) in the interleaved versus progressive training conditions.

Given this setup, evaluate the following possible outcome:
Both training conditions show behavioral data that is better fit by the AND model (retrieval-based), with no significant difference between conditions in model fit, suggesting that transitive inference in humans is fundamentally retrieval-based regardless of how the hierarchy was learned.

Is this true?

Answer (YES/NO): NO